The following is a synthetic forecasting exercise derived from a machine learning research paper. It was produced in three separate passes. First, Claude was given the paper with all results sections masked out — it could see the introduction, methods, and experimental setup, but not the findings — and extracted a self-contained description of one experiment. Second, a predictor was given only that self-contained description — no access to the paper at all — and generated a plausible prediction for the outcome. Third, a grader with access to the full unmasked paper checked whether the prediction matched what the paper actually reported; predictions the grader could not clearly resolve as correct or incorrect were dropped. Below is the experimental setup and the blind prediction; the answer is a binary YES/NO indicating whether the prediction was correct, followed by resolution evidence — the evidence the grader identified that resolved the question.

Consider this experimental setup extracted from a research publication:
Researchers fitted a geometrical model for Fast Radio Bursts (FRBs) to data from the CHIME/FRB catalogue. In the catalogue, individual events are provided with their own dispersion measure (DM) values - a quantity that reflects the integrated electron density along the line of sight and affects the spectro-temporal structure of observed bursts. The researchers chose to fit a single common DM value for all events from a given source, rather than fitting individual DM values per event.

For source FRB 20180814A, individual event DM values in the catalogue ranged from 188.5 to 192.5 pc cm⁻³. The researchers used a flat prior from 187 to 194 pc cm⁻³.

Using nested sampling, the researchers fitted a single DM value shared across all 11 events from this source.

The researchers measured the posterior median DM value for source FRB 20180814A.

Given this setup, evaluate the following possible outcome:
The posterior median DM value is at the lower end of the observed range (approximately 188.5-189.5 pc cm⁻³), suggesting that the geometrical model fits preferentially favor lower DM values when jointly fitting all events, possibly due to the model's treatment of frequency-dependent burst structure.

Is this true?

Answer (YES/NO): YES